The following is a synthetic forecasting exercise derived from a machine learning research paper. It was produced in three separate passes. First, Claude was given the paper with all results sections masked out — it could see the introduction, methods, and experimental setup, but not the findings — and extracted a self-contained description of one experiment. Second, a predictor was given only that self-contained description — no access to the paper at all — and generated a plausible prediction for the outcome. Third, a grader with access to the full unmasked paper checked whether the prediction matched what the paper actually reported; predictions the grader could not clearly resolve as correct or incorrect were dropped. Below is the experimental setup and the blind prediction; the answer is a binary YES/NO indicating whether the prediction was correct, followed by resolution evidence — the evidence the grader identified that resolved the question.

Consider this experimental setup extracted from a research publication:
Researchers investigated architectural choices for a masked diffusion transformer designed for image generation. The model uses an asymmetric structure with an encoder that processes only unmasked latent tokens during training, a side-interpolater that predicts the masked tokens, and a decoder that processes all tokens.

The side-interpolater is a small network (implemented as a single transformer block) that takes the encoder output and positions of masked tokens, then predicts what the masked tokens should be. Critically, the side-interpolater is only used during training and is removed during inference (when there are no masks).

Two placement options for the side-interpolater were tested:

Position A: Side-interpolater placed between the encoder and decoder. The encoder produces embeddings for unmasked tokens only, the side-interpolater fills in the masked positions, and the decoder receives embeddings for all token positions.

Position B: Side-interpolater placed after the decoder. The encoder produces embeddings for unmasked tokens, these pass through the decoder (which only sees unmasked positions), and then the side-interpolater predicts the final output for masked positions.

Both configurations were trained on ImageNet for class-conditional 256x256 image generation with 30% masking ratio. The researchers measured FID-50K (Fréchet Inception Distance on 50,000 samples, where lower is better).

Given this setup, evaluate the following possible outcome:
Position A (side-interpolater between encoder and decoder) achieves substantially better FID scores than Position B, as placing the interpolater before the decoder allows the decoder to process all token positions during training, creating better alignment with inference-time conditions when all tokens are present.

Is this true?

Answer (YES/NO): NO